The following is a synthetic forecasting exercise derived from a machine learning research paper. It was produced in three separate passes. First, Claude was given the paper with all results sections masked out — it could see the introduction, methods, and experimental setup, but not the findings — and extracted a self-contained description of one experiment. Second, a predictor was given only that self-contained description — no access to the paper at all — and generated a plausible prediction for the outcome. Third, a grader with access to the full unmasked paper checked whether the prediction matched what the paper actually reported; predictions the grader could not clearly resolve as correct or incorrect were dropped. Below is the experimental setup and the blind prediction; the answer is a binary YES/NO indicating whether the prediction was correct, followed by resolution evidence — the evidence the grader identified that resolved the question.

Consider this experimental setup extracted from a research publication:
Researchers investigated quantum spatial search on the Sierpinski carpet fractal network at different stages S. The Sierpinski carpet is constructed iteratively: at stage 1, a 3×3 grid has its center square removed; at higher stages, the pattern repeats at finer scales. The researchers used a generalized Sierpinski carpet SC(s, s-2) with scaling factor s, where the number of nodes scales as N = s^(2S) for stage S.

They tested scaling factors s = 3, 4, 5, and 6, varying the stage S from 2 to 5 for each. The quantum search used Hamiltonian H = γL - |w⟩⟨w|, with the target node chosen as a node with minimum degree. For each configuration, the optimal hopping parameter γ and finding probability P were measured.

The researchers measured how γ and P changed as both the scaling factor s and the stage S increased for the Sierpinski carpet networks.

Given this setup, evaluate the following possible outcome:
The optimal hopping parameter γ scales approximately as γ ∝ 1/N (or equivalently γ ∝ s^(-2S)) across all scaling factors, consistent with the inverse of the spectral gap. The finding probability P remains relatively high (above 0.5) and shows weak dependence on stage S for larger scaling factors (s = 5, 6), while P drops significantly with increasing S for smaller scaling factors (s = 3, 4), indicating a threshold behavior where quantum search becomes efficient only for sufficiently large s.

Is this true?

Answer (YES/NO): NO